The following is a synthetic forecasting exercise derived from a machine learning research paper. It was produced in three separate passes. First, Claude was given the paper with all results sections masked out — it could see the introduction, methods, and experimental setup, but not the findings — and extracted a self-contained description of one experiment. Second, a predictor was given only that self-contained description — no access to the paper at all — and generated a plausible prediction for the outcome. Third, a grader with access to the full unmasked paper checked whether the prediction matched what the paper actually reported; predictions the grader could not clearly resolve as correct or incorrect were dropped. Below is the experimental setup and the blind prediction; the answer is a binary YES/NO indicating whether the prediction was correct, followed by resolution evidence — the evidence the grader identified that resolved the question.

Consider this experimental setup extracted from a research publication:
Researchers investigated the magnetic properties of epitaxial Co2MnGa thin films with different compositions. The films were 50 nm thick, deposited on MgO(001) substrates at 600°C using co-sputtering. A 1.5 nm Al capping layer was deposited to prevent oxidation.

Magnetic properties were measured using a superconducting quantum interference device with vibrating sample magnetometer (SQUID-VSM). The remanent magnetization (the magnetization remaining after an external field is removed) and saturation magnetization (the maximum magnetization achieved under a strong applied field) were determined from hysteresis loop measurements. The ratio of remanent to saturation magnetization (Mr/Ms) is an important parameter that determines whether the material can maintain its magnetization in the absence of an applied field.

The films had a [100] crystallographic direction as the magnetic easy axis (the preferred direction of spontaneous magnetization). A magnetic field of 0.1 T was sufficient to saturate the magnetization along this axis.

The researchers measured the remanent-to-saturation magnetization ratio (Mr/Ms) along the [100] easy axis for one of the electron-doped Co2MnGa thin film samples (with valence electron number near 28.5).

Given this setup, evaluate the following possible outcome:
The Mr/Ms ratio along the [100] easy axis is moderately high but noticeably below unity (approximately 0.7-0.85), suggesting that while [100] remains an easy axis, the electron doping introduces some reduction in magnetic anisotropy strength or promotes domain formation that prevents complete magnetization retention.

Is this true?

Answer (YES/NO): NO